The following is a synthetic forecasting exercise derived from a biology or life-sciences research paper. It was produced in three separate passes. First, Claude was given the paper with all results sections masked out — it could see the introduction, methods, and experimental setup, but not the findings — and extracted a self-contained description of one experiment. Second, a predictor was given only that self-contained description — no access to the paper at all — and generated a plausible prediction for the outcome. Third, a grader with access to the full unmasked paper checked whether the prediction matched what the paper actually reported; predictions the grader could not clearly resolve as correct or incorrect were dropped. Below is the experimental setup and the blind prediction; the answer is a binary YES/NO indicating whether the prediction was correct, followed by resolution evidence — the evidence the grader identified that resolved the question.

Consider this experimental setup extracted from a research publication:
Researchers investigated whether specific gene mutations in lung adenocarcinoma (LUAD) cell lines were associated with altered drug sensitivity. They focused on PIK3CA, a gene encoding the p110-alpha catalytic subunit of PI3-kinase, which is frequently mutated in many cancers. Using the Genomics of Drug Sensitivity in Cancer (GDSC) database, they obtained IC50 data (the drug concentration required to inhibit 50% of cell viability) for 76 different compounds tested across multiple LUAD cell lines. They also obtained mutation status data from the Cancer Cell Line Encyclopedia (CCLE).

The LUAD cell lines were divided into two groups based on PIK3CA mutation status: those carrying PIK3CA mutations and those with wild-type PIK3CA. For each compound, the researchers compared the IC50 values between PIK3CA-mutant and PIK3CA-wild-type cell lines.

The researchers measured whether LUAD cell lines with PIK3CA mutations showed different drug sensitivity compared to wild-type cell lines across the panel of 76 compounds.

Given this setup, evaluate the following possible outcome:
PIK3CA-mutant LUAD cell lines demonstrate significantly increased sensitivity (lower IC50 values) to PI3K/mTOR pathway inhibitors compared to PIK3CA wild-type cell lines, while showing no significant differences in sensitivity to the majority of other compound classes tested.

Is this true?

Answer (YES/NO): NO